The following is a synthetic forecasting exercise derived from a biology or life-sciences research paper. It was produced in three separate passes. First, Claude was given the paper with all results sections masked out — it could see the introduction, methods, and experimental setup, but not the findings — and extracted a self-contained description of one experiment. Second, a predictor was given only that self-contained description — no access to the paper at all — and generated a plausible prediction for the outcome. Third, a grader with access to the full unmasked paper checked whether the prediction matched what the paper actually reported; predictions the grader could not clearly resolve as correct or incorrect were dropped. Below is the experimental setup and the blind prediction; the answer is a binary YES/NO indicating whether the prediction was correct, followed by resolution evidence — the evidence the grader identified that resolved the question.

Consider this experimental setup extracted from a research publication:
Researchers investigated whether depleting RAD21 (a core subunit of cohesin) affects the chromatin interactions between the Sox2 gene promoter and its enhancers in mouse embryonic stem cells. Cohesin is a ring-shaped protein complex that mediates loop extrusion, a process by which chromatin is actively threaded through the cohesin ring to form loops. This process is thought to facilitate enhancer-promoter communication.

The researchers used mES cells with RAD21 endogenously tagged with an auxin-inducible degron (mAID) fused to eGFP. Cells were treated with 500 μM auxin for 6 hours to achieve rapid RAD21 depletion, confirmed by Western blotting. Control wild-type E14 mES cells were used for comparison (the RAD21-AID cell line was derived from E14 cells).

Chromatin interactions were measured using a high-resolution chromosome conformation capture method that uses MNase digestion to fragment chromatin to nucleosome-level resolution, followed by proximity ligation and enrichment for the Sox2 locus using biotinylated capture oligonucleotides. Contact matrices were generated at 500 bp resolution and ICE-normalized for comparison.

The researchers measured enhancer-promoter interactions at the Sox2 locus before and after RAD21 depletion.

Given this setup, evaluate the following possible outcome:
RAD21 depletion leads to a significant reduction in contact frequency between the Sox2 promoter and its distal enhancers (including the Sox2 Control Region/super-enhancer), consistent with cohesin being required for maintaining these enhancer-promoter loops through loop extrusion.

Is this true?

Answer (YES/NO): NO